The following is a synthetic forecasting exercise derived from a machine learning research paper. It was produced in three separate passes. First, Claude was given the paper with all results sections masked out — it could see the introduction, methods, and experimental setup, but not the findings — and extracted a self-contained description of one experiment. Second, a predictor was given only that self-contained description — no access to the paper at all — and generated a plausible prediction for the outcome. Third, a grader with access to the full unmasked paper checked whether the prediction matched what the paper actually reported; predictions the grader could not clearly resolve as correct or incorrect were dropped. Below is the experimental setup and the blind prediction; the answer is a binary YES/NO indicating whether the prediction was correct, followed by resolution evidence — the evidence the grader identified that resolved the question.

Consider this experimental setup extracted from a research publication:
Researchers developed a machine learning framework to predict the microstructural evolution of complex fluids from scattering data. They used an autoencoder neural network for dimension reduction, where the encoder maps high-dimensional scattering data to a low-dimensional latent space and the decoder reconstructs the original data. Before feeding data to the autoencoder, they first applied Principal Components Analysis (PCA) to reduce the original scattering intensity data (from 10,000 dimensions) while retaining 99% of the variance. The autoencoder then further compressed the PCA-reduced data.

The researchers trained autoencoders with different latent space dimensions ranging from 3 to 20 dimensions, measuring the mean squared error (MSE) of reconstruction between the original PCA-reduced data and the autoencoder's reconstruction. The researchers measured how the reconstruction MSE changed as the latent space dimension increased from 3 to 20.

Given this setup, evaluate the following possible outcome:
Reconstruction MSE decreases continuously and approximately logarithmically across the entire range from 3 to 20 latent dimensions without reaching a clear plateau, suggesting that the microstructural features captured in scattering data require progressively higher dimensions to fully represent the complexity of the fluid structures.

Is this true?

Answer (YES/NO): NO